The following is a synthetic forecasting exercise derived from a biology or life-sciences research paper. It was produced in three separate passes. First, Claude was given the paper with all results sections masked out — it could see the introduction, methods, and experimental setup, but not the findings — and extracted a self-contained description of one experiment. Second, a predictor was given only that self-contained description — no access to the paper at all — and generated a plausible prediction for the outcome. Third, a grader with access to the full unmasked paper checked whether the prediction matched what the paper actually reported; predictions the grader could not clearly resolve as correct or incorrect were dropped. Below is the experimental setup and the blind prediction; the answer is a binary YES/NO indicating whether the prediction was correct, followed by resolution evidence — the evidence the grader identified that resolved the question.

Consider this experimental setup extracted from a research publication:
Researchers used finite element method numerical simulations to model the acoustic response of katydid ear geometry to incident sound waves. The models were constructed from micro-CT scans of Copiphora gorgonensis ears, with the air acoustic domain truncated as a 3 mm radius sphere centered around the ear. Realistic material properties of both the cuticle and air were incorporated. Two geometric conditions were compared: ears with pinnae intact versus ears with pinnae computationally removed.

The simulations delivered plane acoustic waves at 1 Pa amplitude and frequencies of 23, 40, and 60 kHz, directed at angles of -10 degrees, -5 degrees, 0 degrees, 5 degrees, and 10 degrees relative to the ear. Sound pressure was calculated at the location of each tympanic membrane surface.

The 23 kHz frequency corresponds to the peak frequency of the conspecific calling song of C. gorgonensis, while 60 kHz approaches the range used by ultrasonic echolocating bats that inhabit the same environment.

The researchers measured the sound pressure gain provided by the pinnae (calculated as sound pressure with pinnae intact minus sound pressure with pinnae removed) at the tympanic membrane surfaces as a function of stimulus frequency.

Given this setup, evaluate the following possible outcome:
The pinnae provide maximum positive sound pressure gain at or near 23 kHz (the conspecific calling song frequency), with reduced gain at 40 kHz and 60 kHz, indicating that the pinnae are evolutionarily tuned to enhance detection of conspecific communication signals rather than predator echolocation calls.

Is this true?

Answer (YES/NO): NO